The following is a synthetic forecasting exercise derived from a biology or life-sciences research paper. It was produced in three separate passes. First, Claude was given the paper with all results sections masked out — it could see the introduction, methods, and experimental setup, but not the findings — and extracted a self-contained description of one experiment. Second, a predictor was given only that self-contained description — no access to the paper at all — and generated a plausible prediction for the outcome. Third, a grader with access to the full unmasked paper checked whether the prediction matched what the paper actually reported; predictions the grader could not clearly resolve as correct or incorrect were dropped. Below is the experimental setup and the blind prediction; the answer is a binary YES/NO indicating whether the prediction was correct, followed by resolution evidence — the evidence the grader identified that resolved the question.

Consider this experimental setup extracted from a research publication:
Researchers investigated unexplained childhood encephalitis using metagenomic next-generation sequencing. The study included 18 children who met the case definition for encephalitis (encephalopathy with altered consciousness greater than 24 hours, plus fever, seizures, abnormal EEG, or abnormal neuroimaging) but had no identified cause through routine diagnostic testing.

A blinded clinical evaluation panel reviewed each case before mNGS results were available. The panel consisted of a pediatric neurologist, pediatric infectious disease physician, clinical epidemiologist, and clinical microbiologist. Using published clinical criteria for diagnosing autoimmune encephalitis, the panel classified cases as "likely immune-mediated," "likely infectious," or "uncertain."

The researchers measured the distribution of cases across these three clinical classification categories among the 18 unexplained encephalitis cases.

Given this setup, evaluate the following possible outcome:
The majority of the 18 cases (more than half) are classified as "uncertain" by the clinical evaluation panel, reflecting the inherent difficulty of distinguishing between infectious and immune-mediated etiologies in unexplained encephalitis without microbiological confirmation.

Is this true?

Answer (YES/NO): NO